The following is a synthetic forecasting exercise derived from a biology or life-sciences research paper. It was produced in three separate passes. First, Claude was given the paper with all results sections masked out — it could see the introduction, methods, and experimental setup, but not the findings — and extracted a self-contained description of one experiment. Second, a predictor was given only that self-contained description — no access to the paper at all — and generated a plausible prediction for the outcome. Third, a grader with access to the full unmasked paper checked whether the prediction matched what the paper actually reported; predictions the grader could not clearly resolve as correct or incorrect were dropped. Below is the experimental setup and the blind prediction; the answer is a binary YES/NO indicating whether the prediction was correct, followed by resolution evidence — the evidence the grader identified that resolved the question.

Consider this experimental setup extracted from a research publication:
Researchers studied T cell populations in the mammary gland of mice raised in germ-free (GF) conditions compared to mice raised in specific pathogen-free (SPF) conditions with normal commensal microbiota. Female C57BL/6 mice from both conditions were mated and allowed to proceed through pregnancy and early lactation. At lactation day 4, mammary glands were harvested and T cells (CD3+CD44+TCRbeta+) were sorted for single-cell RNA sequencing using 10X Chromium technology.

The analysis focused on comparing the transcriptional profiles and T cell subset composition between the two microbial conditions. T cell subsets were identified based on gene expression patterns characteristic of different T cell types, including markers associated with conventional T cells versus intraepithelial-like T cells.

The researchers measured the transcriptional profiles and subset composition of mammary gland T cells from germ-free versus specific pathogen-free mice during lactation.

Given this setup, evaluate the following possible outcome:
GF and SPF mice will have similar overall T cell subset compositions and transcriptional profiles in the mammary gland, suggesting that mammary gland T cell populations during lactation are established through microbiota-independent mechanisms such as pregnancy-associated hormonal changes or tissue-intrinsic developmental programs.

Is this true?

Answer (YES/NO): NO